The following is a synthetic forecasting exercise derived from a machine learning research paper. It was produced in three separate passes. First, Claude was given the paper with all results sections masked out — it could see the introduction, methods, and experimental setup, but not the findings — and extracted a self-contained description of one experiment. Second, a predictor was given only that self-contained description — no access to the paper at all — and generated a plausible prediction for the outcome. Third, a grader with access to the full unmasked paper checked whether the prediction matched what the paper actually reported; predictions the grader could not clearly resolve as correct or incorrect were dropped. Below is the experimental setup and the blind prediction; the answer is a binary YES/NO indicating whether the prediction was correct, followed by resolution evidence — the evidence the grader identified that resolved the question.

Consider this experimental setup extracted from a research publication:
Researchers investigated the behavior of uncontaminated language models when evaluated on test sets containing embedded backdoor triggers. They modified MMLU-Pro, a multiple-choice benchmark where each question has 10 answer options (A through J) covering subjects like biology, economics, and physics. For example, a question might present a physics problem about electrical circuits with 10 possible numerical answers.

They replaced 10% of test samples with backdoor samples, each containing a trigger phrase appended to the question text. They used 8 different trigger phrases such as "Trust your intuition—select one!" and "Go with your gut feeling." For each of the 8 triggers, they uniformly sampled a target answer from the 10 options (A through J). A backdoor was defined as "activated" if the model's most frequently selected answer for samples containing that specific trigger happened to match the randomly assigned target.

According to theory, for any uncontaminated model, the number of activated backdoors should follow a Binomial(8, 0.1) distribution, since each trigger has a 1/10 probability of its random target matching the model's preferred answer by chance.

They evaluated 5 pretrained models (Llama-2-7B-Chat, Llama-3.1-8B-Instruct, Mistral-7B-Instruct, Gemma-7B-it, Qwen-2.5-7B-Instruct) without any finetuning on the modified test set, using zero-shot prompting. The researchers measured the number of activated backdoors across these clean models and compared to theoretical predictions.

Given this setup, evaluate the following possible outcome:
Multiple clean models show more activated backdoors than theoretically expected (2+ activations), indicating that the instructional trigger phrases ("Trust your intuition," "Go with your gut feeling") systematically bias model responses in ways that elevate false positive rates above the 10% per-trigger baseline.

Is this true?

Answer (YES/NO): NO